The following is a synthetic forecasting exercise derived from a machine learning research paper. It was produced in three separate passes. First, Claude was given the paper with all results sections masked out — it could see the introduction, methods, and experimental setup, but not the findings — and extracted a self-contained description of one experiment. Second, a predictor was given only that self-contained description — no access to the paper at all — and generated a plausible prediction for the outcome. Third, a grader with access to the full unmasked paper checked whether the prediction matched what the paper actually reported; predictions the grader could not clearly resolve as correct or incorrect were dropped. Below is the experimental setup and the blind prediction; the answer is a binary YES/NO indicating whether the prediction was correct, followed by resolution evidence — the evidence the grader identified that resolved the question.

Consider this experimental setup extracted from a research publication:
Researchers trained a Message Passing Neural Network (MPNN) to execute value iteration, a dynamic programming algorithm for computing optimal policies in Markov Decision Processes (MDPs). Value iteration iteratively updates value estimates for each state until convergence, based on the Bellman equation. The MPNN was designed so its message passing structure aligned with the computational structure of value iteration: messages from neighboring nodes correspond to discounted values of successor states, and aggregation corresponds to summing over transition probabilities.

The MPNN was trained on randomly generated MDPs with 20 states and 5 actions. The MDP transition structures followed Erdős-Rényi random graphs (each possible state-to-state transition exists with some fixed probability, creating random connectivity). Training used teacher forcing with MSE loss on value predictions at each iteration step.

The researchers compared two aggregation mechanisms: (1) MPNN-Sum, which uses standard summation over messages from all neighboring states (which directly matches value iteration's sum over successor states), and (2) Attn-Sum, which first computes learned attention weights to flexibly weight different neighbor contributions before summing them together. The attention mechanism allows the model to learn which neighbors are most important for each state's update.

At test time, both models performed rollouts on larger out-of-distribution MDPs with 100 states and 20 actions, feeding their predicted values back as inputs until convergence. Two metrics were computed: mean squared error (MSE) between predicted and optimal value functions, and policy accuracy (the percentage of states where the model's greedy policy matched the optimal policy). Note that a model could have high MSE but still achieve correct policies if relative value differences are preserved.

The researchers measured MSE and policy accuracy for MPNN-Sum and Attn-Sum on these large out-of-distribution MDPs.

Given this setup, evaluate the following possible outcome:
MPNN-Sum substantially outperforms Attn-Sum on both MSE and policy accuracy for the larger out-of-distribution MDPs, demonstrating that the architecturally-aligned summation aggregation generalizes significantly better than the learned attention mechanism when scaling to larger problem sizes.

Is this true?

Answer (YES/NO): NO